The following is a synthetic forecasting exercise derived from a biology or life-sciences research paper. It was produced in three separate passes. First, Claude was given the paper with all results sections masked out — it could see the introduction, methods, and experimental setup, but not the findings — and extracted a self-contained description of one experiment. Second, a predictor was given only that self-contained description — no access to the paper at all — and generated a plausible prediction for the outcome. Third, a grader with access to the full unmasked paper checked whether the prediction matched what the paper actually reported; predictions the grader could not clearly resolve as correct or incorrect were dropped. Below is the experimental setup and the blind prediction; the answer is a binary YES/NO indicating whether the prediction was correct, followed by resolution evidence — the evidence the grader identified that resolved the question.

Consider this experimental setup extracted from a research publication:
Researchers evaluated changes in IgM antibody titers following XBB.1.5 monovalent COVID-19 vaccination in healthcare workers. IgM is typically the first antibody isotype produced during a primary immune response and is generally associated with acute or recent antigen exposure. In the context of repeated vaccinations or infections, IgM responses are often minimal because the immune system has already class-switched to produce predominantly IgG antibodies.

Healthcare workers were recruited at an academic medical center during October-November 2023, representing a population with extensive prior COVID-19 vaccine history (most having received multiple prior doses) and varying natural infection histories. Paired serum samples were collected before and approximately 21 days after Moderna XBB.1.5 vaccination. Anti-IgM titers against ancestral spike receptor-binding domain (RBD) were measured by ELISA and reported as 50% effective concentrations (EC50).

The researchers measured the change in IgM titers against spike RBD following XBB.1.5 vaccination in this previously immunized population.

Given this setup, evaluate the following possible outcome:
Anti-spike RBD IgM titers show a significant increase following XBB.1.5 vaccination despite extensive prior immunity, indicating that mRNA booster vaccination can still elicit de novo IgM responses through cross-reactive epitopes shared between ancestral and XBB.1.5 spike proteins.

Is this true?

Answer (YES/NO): NO